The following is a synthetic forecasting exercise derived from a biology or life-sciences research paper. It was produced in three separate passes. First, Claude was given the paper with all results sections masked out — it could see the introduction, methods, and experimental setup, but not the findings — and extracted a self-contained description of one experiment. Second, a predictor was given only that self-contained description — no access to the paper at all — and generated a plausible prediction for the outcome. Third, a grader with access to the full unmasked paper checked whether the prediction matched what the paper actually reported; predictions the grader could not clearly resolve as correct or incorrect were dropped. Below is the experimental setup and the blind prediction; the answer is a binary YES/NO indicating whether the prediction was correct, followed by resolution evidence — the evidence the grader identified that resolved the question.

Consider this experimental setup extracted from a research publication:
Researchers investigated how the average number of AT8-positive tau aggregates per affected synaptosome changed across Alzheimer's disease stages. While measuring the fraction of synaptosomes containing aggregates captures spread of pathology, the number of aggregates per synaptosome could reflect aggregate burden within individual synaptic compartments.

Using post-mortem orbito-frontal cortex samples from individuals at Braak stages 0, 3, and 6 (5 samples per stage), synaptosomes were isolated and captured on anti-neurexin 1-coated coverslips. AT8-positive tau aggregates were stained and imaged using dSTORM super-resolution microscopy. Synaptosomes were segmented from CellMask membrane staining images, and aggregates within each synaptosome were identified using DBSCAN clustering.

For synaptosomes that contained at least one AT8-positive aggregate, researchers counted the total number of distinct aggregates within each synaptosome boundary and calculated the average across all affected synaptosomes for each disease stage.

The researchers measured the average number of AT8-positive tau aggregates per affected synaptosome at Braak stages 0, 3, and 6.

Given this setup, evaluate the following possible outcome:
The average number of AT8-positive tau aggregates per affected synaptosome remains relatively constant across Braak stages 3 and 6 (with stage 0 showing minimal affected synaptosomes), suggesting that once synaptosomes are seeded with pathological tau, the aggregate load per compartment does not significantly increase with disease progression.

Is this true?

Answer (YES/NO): YES